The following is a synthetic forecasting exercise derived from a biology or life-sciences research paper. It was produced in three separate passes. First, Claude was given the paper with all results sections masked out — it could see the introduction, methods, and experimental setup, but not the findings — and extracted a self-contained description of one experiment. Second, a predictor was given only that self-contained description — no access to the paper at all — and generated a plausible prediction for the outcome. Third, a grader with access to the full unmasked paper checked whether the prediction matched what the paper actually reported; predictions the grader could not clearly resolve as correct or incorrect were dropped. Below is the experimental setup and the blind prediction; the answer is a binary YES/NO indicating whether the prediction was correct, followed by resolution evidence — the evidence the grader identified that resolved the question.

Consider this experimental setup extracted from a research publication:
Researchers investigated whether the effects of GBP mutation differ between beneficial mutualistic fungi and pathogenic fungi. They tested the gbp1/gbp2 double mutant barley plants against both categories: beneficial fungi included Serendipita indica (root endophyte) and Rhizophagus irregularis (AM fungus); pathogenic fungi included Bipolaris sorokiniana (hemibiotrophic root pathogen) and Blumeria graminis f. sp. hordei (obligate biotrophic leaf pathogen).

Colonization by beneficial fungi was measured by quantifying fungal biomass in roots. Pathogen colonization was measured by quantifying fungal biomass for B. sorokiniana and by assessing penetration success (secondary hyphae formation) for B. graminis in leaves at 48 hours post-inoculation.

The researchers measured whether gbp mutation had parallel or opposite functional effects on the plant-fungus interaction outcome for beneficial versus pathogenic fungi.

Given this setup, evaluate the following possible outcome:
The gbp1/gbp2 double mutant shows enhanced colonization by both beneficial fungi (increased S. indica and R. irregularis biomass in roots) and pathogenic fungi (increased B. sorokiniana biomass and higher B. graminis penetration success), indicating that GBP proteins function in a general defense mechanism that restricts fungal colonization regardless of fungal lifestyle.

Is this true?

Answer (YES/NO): NO